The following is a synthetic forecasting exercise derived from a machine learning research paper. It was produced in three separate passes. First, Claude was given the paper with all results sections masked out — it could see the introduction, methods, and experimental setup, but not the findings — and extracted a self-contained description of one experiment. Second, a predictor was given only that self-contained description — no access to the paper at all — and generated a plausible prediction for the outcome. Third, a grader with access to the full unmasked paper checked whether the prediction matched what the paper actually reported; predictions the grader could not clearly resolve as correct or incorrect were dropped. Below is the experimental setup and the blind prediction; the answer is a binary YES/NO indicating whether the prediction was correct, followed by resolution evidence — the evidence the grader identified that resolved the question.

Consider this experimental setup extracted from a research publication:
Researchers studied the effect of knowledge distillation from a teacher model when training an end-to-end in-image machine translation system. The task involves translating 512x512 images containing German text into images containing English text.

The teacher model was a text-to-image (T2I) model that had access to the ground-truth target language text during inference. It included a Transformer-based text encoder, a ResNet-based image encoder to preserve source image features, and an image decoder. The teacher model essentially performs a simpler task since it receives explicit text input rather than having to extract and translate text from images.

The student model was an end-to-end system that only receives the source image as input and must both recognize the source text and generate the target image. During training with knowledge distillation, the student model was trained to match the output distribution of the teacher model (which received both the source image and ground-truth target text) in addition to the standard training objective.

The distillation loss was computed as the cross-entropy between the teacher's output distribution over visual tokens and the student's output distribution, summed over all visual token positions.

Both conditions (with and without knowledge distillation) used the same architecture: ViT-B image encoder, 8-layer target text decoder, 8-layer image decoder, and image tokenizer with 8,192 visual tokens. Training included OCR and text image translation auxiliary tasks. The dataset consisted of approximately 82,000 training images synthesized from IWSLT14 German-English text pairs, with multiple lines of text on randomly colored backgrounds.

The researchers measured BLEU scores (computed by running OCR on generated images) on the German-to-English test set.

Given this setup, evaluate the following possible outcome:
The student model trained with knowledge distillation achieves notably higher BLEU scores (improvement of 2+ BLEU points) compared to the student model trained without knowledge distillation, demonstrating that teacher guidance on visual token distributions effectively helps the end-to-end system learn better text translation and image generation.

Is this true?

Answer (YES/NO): YES